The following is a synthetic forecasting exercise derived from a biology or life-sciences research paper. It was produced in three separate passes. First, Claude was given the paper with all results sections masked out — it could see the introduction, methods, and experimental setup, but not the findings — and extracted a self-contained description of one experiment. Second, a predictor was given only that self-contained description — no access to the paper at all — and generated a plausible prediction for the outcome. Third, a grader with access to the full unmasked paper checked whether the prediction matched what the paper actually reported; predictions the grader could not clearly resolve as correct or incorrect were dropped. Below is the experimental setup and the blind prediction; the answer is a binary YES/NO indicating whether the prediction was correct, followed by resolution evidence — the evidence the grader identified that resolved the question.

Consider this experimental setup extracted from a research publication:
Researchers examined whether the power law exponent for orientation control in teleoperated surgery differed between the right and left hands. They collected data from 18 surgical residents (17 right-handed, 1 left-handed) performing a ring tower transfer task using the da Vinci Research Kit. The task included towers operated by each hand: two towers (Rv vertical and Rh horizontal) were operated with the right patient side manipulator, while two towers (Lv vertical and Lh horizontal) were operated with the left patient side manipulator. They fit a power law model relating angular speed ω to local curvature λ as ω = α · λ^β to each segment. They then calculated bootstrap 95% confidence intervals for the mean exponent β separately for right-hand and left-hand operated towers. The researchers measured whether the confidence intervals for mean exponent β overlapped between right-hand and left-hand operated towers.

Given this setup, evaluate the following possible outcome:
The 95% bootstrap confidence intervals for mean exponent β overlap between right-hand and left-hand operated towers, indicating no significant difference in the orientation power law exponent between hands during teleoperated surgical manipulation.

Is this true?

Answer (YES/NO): YES